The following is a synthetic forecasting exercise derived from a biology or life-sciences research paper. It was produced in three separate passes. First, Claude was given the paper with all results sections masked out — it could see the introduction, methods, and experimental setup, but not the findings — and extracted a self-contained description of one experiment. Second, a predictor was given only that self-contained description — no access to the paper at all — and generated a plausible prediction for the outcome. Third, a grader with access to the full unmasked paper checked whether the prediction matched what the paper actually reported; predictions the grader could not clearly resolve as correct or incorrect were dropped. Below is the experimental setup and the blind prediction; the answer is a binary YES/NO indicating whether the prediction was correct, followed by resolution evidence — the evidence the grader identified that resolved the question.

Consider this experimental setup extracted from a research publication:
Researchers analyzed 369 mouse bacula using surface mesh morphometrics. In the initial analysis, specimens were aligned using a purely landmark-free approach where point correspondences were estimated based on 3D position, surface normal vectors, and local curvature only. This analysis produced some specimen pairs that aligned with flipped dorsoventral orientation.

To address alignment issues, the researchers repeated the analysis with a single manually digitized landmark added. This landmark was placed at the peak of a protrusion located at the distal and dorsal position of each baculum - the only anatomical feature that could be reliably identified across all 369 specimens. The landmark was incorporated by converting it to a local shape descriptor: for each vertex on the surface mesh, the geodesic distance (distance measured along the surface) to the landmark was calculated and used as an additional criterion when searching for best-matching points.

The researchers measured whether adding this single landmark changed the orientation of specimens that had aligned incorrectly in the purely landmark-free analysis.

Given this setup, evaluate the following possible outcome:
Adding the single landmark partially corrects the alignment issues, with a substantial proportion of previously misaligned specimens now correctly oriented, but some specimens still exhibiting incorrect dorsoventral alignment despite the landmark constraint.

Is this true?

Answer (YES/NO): NO